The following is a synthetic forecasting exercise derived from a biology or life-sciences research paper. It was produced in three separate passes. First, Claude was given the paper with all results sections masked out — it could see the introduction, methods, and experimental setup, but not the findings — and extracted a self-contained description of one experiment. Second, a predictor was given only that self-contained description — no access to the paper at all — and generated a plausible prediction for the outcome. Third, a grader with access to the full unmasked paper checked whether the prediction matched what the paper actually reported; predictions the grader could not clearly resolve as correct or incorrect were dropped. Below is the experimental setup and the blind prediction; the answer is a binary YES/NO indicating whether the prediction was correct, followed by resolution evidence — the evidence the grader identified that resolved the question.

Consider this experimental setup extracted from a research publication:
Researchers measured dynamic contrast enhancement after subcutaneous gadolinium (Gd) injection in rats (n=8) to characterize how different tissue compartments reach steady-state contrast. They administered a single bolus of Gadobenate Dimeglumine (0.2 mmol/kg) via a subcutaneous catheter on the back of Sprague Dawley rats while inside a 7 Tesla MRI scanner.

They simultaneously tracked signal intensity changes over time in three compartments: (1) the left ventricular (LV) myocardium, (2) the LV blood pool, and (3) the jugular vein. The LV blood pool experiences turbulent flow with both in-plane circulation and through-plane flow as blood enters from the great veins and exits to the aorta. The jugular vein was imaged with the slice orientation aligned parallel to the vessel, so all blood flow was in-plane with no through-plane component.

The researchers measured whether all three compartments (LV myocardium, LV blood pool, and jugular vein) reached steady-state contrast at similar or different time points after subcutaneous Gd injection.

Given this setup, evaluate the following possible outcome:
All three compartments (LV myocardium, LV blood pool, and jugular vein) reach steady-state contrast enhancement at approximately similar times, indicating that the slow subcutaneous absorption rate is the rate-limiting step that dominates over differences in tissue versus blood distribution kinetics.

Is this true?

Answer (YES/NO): NO